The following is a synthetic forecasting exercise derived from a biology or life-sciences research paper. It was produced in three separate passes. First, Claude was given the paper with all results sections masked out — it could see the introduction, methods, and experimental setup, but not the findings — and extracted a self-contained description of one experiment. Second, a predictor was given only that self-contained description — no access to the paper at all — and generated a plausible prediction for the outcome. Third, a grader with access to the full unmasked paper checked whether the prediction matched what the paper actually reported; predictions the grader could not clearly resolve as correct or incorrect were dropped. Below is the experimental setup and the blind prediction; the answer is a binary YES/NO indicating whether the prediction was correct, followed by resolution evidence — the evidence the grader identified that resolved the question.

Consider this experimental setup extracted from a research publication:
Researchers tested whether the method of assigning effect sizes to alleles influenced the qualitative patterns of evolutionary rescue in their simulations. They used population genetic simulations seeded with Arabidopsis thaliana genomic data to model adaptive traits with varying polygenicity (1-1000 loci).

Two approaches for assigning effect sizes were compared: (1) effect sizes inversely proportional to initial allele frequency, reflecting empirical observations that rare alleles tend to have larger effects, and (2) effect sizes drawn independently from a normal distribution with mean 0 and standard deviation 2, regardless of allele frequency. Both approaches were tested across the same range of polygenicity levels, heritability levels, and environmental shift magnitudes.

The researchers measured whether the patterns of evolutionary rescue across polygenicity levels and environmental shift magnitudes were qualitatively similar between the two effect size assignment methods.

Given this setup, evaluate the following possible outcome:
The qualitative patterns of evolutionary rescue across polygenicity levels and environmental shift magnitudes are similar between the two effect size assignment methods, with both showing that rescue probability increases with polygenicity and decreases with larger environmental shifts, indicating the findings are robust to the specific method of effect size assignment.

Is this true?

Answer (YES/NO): YES